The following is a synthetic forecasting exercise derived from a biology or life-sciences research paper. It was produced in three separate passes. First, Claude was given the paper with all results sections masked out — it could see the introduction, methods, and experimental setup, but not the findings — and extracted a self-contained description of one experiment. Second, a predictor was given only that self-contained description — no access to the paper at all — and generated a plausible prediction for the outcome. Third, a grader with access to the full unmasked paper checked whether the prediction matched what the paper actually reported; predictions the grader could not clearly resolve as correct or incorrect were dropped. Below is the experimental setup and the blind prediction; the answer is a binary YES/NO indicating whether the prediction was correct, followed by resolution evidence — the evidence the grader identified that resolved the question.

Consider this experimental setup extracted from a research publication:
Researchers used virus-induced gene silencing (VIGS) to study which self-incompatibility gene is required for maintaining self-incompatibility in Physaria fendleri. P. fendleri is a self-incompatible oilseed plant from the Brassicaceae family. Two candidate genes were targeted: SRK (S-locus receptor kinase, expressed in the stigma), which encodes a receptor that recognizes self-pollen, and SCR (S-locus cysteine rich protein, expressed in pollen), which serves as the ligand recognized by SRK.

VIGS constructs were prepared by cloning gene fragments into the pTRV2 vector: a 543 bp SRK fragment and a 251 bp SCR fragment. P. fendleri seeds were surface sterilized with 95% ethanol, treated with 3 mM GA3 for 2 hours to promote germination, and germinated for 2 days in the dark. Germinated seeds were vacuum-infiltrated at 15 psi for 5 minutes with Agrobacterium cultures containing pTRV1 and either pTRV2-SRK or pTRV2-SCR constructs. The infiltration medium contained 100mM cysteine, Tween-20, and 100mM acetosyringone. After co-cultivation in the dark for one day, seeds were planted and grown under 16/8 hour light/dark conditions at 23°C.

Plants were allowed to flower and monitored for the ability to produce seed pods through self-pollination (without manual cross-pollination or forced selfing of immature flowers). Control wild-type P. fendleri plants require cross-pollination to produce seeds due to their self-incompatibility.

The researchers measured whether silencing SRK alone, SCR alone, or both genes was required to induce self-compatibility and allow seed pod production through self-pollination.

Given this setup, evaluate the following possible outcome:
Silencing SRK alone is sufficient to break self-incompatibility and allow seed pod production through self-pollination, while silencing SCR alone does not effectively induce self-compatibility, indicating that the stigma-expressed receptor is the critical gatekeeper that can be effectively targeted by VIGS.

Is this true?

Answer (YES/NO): YES